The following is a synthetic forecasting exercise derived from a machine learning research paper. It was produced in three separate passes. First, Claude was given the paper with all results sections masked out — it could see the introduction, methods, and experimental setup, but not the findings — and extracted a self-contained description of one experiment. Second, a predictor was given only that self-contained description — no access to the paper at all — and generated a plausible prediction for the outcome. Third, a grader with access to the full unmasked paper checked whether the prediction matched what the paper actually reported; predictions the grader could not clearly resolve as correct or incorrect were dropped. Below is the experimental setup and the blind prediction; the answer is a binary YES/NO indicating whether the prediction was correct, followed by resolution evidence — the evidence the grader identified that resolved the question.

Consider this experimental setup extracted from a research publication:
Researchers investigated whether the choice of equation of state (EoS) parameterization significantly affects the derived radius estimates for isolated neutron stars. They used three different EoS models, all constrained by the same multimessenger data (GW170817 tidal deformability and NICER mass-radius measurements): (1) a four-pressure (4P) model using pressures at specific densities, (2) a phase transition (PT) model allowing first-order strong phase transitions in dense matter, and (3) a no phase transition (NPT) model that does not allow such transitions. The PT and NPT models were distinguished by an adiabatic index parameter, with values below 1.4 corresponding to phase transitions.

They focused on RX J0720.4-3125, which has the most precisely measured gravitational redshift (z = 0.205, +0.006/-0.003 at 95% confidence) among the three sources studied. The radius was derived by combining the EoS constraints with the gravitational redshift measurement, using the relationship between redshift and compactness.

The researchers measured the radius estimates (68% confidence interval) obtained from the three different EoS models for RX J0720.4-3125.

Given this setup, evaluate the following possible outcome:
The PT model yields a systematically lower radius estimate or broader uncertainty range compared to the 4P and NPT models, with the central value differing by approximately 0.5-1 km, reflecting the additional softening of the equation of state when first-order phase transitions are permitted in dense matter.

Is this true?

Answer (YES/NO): NO